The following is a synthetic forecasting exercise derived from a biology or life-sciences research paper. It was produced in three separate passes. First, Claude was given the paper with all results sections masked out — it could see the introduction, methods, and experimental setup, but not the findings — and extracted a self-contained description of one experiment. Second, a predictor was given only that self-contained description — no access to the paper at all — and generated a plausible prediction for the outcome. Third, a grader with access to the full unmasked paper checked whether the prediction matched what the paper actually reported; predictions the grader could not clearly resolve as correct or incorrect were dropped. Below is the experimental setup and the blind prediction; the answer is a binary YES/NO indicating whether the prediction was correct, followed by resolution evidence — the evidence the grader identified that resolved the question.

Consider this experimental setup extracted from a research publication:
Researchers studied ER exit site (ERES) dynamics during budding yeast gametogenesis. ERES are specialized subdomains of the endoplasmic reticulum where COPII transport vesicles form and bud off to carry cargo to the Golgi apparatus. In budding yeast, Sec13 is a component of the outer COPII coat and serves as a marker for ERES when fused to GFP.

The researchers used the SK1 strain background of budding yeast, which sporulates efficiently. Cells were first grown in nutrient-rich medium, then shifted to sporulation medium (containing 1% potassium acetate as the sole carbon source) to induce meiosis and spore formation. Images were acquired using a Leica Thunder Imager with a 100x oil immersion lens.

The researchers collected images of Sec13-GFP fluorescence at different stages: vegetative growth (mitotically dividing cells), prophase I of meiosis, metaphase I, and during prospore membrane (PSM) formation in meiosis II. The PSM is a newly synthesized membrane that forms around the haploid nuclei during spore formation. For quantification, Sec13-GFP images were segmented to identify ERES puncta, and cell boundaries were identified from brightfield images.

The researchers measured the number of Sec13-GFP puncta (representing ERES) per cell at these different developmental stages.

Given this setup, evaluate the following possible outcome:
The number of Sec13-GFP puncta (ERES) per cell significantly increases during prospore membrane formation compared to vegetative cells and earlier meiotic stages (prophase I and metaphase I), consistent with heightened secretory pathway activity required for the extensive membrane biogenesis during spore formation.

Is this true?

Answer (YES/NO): NO